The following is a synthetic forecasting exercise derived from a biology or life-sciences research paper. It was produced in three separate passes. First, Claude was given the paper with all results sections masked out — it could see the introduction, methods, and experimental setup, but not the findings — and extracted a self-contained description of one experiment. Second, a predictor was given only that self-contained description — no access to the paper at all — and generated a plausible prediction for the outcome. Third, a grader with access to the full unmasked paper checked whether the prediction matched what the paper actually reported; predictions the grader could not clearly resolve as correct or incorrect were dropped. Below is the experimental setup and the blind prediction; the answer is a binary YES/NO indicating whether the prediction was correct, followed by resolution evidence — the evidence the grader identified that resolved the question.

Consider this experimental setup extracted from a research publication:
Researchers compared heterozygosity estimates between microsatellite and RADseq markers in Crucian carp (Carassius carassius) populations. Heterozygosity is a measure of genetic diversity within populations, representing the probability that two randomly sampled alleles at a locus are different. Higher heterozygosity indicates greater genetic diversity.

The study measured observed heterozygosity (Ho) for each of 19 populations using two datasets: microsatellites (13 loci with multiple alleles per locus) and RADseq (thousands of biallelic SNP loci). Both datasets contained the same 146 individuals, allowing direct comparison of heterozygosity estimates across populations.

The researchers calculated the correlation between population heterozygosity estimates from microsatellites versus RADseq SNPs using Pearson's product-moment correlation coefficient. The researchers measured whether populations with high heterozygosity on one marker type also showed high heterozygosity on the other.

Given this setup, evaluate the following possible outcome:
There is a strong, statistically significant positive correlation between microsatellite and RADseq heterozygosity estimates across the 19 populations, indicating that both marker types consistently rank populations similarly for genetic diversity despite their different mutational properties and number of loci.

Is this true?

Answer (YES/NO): YES